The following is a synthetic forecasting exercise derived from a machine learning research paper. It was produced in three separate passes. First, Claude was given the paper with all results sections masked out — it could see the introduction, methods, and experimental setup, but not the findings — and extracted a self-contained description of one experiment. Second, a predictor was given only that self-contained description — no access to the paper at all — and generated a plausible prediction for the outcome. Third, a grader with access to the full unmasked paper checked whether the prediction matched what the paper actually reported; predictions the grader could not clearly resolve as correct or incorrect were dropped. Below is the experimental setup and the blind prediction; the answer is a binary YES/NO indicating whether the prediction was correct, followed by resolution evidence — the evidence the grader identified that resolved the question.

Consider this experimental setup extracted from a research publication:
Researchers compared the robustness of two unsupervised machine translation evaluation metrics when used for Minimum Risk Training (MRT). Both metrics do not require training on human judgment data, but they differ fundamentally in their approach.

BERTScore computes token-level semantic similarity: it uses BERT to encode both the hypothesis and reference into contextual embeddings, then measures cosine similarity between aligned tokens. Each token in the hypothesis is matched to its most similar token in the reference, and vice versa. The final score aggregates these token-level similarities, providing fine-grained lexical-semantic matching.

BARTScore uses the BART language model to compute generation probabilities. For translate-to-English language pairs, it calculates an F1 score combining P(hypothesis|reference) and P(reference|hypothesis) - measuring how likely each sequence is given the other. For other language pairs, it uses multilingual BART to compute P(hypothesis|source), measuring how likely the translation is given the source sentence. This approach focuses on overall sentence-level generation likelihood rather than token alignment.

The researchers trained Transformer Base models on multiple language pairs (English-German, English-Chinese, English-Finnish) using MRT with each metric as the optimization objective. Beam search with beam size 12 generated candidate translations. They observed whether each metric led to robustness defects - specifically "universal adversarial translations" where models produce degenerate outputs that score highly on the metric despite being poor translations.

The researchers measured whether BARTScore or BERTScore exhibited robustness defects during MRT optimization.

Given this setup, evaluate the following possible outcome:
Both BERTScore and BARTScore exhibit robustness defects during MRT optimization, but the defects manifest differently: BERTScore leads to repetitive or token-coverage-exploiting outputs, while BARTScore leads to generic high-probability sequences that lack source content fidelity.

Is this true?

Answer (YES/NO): NO